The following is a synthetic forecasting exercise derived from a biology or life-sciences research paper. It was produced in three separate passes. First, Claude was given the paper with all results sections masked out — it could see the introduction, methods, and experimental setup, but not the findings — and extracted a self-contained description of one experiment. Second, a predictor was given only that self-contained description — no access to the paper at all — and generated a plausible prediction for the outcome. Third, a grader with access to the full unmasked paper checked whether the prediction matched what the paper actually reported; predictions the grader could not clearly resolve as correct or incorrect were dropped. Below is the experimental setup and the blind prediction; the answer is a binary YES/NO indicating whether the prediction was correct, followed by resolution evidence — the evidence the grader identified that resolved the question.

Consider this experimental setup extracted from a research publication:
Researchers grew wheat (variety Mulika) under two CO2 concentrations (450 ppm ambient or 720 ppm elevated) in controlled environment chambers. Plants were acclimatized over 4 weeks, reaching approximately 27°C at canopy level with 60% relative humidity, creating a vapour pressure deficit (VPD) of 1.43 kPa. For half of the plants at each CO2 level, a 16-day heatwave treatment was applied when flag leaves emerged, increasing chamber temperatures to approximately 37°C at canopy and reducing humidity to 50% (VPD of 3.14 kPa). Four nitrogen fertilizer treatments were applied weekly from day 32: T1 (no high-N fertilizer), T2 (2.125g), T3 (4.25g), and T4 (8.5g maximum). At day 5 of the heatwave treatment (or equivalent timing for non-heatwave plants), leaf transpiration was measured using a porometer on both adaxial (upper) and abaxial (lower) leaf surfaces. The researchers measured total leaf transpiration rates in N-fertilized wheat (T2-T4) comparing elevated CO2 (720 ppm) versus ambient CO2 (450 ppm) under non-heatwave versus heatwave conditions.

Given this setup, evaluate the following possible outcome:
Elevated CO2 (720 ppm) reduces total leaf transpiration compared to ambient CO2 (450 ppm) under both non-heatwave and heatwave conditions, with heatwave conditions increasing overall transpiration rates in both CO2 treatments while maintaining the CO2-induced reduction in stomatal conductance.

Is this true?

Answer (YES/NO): NO